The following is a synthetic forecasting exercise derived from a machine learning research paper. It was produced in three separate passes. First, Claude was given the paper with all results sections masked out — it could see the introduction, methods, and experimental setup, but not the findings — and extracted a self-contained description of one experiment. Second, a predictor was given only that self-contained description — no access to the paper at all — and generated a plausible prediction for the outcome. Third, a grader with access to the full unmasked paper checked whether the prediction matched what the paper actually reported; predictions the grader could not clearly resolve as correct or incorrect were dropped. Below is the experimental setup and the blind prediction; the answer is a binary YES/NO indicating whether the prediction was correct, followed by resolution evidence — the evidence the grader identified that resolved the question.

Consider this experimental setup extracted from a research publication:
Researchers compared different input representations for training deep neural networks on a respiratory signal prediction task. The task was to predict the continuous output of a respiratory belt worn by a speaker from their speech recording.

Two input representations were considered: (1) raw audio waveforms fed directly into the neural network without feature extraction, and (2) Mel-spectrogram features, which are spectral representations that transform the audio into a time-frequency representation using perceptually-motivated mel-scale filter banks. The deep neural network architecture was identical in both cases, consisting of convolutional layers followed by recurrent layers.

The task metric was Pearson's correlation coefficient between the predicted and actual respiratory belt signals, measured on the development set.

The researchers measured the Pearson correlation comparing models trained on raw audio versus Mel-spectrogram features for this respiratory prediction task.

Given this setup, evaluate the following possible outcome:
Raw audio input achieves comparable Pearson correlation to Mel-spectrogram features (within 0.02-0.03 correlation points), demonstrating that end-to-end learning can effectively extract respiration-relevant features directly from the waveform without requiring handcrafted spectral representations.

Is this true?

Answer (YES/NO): NO